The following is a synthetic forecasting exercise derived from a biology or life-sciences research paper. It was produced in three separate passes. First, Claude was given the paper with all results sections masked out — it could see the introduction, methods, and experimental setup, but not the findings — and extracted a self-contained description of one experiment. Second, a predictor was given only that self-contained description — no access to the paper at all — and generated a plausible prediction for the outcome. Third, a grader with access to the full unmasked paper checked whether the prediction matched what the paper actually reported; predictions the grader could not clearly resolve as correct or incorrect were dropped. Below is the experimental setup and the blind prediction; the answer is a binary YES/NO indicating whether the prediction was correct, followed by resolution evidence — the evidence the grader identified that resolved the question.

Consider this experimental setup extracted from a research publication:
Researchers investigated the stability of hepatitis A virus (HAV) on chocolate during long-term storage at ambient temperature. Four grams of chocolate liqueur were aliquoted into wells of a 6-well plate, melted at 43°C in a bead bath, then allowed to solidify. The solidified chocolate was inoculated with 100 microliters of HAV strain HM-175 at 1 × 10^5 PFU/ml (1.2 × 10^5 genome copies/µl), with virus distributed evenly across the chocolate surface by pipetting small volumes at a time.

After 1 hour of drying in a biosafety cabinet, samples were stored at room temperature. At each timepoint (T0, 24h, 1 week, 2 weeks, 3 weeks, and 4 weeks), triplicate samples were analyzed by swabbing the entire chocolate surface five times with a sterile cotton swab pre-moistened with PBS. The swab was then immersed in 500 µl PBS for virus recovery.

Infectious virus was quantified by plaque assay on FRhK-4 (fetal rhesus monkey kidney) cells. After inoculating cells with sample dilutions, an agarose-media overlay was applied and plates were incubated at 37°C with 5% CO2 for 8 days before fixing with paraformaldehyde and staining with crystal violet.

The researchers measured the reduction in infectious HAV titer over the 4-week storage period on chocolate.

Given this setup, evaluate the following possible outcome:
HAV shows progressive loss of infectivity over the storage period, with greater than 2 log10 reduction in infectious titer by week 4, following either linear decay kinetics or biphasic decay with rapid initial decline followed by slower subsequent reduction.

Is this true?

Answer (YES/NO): NO